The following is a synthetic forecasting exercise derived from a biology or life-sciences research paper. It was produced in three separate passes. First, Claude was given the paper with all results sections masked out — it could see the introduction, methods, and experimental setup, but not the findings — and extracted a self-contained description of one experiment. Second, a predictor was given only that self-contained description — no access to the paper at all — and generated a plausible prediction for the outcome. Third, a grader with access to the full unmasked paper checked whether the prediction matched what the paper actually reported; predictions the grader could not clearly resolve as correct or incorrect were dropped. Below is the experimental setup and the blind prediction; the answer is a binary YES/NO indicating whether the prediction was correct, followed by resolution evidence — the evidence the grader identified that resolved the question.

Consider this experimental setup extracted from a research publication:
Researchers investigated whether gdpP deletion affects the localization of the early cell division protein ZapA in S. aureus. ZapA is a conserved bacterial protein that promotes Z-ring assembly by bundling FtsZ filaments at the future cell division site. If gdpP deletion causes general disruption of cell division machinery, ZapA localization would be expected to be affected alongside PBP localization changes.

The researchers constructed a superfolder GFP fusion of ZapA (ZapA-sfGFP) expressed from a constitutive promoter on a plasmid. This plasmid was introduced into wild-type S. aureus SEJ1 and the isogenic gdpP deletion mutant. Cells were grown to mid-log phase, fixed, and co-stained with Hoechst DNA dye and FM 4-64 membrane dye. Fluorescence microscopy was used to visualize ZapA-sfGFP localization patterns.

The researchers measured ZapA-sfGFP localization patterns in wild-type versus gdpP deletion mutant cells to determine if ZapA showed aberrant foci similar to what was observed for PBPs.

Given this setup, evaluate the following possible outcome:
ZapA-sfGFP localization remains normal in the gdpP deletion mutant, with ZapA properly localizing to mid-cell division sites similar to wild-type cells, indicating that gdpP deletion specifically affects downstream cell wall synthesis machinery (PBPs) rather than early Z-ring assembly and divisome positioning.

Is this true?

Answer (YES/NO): NO